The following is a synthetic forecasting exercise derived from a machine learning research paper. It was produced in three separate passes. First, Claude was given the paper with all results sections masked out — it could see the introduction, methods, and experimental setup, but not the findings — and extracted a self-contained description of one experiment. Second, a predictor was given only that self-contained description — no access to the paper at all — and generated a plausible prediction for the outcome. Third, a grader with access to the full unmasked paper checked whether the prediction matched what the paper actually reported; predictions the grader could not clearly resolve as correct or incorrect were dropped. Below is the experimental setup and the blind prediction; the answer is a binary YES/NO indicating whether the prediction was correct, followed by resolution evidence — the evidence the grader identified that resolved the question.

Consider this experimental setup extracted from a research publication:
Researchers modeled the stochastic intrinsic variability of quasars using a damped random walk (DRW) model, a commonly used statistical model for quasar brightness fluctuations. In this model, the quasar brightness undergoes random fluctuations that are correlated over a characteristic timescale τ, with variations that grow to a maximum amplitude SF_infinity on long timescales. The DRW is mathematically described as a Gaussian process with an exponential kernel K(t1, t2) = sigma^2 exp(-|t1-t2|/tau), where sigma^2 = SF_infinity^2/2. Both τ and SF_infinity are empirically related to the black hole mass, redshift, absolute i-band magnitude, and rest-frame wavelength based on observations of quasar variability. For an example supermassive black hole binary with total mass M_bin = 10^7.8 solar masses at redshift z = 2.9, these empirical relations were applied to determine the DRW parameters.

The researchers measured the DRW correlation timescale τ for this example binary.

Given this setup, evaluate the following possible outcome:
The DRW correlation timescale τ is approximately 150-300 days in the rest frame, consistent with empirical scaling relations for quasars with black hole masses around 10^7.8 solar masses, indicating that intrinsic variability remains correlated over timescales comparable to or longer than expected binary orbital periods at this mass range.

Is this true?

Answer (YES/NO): NO